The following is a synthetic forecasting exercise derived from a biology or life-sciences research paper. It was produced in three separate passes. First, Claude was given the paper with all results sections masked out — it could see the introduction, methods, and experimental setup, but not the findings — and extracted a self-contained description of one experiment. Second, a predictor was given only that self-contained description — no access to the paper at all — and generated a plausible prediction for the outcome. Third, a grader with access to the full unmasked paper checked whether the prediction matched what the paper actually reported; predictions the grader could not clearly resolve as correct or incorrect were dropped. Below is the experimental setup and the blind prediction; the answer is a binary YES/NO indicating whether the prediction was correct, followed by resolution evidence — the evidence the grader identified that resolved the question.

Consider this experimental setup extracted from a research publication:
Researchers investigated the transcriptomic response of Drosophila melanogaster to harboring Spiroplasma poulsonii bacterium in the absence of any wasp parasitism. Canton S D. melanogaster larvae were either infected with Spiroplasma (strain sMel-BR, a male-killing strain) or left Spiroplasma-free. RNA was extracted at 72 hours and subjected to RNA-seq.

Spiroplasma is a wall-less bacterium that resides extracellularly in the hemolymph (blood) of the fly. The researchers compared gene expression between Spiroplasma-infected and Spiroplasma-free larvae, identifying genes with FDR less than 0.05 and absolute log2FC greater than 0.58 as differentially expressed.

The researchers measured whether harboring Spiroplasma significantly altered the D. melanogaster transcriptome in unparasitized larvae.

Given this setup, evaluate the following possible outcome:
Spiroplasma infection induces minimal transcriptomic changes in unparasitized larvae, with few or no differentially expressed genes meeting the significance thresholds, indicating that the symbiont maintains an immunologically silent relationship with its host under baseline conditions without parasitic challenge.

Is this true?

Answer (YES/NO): NO